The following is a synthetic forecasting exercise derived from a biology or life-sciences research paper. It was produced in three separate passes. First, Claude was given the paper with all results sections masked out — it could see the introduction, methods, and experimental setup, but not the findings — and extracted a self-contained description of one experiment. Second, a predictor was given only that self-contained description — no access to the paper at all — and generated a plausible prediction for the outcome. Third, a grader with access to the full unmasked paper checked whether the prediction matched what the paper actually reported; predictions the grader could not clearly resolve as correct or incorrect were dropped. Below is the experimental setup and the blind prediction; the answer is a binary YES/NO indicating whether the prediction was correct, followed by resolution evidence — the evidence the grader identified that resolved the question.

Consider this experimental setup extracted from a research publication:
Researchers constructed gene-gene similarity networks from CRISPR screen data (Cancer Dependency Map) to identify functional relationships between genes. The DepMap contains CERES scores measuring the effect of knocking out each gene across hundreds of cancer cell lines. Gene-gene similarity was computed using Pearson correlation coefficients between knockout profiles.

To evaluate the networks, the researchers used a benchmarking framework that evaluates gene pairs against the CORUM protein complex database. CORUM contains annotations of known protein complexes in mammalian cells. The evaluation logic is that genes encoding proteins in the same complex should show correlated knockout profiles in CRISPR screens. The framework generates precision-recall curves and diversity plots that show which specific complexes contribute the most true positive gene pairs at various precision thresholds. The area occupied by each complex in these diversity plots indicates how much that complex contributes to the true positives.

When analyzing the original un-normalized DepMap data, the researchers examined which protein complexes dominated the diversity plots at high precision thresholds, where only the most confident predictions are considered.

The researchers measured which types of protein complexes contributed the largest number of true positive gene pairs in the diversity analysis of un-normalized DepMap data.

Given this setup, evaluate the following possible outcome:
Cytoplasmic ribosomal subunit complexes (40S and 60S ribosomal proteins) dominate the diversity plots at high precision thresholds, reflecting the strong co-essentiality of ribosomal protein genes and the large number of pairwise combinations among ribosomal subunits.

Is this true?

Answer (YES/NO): NO